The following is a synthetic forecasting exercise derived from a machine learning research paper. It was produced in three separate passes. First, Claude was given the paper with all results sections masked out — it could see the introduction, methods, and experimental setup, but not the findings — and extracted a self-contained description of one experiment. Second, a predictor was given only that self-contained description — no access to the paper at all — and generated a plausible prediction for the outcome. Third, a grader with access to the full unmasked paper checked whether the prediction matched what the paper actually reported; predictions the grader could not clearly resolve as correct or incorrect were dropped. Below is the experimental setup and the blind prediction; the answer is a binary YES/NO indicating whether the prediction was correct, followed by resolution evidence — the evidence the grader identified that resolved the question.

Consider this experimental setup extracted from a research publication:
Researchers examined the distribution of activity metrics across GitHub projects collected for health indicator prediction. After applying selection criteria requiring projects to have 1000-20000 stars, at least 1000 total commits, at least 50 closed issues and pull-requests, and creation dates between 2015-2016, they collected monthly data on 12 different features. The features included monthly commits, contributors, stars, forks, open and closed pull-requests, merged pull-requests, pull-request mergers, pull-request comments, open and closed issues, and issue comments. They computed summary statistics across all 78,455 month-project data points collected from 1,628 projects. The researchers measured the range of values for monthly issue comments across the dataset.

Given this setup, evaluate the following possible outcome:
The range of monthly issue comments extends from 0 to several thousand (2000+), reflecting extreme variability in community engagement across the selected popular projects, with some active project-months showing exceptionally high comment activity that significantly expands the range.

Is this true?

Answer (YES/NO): YES